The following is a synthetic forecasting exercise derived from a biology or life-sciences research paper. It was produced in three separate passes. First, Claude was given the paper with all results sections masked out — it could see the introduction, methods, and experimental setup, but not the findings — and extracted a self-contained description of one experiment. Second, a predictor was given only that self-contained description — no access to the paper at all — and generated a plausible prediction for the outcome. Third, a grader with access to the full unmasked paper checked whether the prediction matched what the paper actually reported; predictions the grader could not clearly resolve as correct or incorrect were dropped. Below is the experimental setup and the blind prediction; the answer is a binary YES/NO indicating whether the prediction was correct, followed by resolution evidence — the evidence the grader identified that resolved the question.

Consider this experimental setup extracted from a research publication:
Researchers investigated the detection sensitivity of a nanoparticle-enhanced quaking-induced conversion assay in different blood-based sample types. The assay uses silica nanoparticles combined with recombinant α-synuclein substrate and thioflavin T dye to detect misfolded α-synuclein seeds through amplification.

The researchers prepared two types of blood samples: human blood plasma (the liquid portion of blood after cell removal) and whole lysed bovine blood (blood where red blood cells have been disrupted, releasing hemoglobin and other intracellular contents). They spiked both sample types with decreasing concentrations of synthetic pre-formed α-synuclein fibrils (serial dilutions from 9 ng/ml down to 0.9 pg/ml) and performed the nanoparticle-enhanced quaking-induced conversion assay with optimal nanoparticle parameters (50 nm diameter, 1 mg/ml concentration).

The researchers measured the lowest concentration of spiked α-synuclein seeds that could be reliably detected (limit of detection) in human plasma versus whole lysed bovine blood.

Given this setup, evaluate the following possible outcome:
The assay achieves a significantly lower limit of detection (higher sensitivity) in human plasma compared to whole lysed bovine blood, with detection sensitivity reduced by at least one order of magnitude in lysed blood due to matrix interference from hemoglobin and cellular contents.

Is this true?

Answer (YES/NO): NO